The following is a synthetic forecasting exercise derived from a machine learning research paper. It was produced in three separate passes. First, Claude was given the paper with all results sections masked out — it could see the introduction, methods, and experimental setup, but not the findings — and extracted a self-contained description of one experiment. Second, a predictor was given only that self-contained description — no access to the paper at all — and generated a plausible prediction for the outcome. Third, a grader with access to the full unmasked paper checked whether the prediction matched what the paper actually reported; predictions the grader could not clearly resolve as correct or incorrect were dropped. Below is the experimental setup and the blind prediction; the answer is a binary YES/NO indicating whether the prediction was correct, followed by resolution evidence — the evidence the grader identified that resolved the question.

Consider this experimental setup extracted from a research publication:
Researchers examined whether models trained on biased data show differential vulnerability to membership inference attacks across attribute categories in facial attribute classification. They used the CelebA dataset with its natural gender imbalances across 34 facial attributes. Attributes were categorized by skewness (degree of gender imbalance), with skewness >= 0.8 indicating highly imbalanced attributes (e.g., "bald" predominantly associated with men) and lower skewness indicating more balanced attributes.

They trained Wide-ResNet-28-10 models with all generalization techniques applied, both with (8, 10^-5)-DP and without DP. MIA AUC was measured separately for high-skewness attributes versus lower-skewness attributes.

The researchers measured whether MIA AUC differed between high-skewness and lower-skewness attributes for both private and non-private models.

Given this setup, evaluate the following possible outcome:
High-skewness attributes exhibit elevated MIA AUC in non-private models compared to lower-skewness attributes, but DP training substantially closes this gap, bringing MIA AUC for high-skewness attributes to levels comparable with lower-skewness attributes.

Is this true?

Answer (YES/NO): YES